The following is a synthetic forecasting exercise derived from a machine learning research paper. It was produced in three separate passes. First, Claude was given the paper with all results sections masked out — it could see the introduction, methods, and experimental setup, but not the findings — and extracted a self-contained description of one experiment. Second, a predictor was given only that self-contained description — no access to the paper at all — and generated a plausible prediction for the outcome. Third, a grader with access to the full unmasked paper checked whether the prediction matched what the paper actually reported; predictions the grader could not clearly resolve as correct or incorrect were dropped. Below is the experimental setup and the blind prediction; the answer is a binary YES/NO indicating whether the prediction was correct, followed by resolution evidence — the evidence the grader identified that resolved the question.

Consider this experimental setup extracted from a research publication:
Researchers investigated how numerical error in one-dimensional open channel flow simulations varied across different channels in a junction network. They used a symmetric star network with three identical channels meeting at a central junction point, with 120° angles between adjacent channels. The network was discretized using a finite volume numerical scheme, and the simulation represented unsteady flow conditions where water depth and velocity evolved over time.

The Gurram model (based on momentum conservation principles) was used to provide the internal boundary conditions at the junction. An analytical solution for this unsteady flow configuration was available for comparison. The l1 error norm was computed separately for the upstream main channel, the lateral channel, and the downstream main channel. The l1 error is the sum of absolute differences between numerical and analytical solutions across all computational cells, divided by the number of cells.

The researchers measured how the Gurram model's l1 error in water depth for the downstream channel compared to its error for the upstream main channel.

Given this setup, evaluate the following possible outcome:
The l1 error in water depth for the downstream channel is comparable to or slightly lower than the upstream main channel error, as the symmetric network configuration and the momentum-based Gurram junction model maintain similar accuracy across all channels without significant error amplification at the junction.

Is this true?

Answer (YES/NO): NO